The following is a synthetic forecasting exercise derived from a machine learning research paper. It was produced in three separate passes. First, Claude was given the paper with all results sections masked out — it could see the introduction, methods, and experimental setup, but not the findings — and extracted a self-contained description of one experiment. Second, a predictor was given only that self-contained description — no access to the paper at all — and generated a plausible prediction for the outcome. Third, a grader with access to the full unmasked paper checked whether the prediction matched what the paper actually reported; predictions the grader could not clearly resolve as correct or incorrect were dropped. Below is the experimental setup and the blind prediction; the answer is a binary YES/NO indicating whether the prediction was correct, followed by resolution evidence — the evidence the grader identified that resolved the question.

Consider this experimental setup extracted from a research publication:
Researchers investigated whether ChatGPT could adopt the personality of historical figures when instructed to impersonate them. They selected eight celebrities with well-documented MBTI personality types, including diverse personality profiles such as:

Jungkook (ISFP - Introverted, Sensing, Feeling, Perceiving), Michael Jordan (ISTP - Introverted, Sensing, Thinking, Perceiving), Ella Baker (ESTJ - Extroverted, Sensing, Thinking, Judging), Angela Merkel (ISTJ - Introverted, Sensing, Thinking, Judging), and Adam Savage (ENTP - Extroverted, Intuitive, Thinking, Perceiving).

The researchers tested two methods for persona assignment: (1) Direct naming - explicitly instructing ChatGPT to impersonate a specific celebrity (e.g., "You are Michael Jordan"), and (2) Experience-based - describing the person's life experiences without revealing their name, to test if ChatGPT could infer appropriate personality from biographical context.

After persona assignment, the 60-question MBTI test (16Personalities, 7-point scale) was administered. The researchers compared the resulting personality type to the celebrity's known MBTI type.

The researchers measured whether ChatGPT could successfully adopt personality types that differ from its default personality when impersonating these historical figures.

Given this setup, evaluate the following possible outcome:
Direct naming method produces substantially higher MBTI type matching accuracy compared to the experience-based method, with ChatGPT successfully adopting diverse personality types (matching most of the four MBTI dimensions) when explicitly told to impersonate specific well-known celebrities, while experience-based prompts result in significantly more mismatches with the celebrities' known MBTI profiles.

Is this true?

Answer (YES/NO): NO